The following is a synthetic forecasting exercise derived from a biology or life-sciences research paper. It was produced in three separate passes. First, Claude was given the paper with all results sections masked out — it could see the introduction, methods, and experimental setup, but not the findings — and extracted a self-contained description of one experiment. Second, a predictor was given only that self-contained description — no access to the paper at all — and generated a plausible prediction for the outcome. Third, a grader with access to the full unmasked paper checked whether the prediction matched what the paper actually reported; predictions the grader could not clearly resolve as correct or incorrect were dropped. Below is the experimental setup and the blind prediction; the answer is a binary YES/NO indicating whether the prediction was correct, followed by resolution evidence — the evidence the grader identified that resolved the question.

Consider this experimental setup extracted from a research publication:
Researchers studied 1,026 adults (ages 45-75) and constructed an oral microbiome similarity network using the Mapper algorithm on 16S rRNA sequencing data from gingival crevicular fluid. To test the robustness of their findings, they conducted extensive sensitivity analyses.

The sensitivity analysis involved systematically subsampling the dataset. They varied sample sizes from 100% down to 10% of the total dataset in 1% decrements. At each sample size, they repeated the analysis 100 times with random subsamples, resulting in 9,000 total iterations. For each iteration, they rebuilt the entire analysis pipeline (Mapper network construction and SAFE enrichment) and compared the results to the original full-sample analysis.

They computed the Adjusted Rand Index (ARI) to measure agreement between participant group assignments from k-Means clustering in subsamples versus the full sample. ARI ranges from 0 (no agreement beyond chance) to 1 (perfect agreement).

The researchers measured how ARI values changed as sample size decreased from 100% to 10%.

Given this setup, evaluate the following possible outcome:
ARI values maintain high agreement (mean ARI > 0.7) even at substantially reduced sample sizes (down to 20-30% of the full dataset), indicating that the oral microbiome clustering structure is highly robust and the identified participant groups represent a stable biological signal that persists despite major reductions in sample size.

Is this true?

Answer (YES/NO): NO